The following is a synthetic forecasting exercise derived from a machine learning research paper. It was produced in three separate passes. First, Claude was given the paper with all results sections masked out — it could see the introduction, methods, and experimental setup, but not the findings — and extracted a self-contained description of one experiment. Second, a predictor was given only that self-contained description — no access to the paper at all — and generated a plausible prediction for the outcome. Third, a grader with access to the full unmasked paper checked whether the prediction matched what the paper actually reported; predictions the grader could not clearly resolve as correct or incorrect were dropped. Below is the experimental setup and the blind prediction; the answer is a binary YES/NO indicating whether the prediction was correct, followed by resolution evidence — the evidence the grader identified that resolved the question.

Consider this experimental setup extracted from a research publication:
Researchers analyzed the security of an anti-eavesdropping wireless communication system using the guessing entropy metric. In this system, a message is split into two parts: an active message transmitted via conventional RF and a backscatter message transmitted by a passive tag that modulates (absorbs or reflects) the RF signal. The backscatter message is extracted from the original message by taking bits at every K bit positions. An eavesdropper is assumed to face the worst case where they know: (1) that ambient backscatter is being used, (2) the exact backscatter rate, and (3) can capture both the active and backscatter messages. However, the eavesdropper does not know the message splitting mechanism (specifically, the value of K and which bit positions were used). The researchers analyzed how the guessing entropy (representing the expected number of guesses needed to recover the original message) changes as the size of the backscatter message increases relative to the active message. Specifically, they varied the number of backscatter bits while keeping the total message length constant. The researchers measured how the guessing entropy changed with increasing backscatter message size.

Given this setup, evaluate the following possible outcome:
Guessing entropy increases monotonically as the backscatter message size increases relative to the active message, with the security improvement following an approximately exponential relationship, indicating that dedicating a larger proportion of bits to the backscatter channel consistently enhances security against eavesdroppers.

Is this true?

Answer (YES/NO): NO